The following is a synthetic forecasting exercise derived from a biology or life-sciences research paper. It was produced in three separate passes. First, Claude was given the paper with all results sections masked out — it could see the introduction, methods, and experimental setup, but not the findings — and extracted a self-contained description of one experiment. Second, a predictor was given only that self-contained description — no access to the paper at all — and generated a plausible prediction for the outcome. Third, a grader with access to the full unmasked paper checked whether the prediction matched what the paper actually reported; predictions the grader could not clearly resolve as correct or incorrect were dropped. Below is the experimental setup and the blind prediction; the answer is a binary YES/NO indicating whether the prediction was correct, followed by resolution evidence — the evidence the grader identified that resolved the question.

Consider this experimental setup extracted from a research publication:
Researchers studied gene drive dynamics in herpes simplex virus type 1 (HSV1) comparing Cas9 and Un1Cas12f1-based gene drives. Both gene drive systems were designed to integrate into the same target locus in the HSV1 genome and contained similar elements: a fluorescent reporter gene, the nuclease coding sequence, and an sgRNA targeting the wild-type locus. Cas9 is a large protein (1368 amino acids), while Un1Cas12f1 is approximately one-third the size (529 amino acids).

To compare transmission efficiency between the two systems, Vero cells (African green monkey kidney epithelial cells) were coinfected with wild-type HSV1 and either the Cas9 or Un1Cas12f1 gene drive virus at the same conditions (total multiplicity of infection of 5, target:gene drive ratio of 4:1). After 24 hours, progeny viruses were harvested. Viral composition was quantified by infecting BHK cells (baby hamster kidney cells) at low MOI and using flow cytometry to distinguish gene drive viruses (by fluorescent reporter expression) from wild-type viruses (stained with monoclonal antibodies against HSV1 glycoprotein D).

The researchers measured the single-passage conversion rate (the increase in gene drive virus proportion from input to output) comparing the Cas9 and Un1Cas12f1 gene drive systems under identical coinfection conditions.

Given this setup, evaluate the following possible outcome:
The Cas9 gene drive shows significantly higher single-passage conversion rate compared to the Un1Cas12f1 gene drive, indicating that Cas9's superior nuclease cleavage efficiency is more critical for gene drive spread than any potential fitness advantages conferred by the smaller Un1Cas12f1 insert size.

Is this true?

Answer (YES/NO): NO